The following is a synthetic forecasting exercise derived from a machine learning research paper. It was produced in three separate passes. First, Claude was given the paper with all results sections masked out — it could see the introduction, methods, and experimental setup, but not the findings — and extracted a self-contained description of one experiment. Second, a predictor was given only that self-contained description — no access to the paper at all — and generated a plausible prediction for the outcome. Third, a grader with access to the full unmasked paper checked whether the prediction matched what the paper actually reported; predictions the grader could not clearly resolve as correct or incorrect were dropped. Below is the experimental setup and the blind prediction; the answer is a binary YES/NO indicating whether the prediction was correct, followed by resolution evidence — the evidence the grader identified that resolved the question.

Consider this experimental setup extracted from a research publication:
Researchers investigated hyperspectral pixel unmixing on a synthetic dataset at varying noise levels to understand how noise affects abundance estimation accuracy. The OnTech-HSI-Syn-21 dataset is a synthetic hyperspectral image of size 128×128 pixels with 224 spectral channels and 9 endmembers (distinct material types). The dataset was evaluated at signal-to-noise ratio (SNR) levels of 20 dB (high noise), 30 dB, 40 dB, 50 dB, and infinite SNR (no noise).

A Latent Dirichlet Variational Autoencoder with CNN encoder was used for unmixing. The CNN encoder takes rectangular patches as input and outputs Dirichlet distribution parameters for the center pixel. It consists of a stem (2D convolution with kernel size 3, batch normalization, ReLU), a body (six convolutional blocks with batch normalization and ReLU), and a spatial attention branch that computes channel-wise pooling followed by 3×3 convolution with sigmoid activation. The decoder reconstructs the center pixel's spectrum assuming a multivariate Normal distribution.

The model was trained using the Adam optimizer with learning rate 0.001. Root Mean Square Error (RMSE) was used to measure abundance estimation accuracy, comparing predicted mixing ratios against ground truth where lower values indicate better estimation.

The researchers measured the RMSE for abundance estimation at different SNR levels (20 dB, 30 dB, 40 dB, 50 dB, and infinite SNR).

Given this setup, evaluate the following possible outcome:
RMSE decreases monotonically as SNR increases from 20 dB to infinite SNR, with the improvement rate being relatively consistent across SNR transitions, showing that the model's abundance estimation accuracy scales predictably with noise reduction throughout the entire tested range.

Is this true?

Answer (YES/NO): NO